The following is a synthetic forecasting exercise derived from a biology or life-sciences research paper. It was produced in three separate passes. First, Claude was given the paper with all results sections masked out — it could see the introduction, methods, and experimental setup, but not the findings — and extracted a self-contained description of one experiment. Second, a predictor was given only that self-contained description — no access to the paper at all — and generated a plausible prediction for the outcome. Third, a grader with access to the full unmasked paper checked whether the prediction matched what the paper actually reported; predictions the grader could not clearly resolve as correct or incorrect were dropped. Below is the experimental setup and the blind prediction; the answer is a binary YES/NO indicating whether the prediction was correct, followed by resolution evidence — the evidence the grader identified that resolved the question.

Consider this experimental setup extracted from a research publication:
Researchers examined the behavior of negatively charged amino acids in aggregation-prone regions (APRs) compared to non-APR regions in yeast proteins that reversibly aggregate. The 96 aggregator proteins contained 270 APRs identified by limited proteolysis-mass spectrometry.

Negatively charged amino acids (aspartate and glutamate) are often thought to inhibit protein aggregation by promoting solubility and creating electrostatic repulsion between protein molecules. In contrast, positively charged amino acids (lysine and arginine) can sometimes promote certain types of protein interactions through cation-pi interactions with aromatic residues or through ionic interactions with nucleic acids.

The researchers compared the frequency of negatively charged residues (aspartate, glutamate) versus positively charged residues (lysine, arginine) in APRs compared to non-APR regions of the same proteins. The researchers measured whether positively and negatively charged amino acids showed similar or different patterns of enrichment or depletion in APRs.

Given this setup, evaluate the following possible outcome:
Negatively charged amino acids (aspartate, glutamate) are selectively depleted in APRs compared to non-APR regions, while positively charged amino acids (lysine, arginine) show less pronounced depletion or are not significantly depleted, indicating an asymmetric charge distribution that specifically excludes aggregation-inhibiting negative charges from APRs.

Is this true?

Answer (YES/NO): NO